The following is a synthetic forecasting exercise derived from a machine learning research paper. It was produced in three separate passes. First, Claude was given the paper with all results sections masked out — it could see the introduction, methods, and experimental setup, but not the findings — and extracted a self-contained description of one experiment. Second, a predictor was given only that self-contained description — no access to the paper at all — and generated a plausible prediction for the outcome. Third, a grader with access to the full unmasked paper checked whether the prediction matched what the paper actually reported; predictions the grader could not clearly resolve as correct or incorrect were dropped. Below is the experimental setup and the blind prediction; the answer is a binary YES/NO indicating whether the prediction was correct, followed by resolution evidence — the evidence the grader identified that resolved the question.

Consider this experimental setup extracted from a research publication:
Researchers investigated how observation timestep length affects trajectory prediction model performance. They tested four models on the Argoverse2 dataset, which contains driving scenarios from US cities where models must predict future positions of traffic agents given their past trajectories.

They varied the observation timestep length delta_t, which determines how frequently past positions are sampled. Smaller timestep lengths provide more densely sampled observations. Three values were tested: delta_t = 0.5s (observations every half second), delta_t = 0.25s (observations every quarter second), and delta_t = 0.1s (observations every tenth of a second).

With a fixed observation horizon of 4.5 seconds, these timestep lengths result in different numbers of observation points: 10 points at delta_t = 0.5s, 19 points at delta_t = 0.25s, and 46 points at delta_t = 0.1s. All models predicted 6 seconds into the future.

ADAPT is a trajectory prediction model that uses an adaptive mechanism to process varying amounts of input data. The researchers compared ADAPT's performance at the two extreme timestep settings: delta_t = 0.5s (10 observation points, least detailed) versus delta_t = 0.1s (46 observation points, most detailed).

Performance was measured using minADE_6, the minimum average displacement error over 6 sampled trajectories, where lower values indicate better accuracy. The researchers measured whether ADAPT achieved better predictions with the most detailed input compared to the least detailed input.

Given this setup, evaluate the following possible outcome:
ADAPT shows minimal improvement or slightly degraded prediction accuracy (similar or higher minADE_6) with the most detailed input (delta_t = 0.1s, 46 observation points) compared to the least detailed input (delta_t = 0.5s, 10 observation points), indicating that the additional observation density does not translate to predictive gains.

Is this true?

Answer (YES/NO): NO